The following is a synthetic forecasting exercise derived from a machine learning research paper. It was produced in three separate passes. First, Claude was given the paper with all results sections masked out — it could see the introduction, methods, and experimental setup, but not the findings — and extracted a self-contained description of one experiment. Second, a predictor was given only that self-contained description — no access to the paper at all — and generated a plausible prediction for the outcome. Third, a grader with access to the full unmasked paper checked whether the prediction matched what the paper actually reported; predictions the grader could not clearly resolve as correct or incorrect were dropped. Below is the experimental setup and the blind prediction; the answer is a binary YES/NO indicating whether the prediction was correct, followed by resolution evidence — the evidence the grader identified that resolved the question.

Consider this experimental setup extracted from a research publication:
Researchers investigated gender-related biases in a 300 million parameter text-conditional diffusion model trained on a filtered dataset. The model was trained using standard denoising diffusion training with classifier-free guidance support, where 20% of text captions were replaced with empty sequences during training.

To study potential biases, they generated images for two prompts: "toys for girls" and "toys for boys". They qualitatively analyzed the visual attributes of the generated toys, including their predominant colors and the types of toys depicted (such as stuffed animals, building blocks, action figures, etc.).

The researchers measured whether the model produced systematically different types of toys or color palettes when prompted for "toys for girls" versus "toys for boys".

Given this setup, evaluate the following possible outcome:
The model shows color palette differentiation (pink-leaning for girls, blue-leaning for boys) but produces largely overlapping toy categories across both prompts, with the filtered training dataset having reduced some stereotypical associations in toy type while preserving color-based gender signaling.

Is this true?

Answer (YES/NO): NO